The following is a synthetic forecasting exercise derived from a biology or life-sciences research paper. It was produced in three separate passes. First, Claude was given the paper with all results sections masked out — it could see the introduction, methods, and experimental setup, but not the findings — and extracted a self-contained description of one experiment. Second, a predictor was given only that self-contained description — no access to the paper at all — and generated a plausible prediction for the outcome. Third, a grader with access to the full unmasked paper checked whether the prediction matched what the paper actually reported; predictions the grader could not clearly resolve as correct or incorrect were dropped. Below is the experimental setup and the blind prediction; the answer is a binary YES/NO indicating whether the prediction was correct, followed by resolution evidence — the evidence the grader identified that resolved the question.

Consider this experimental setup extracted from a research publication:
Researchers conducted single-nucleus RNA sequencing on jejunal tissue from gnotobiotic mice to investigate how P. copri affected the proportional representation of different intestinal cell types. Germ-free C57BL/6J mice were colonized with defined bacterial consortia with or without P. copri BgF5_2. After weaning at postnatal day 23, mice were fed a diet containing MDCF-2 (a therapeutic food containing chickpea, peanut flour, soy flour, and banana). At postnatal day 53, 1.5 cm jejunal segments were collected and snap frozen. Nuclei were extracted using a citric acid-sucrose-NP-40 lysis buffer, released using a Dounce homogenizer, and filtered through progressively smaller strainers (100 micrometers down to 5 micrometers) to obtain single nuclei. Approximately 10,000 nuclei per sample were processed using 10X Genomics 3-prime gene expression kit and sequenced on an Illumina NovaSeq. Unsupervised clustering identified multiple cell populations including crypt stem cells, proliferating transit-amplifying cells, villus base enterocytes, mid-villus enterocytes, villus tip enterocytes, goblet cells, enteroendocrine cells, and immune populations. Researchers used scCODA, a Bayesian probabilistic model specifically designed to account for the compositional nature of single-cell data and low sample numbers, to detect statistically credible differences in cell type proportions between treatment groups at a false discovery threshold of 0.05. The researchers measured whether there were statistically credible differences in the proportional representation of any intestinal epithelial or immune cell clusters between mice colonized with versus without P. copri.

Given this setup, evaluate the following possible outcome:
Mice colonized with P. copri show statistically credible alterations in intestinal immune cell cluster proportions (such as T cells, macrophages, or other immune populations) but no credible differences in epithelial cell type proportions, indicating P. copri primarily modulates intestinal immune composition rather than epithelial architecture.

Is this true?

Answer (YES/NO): NO